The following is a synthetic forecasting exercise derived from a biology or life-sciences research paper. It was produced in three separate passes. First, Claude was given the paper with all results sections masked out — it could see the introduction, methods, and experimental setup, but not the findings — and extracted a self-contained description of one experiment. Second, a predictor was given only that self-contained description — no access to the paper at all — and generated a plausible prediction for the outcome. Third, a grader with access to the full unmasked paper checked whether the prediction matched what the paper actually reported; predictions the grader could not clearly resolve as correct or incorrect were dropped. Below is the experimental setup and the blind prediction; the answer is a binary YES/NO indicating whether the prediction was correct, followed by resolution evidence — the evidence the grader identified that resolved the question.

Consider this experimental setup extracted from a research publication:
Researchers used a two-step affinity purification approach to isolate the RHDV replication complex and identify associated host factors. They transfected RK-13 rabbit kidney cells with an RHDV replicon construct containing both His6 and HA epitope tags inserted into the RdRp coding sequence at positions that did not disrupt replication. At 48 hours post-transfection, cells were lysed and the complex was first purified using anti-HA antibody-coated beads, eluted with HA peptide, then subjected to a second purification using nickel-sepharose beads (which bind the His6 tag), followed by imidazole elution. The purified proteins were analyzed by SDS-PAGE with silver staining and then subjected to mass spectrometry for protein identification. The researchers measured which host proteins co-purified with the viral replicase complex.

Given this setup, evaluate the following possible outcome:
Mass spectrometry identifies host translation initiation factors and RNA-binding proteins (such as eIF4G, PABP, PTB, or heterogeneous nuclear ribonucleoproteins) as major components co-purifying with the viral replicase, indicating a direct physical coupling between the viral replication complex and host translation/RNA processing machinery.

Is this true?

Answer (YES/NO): YES